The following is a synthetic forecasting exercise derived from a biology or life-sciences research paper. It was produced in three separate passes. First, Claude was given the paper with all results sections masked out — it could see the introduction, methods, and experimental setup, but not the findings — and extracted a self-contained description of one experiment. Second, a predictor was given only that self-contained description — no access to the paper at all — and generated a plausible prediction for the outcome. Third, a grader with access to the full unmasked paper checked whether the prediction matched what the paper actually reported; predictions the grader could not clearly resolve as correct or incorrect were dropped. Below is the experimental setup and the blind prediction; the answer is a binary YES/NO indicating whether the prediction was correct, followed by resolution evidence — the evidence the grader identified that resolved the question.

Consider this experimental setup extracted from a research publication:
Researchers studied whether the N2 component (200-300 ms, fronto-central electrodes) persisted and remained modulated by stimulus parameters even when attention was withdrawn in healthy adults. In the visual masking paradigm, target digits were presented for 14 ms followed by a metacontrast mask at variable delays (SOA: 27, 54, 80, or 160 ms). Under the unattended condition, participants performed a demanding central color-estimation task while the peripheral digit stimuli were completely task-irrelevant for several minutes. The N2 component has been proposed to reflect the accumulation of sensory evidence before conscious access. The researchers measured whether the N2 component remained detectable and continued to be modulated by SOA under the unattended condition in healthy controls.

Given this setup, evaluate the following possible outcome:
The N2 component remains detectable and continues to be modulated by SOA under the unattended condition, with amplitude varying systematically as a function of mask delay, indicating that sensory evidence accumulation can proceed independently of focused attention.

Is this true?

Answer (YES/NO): YES